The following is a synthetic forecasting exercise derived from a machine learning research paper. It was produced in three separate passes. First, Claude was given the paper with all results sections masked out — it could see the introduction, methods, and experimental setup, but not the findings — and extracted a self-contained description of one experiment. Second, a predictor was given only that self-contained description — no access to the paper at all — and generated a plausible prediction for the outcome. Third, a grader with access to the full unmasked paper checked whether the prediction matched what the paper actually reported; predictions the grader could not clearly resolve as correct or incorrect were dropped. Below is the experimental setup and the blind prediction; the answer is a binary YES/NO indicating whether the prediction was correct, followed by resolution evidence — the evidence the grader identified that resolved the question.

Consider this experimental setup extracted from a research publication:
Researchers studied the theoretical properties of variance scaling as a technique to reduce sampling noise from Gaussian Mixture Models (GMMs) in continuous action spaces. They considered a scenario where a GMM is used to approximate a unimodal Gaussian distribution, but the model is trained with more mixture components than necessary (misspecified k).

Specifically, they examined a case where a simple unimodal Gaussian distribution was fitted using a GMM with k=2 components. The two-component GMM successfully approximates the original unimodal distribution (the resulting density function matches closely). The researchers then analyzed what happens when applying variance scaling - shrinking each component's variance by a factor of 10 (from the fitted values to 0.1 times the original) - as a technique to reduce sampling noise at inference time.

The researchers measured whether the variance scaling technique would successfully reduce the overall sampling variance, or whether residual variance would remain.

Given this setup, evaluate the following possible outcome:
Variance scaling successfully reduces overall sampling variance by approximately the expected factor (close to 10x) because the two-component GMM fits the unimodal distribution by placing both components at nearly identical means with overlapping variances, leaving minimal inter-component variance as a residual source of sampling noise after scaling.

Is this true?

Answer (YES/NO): NO